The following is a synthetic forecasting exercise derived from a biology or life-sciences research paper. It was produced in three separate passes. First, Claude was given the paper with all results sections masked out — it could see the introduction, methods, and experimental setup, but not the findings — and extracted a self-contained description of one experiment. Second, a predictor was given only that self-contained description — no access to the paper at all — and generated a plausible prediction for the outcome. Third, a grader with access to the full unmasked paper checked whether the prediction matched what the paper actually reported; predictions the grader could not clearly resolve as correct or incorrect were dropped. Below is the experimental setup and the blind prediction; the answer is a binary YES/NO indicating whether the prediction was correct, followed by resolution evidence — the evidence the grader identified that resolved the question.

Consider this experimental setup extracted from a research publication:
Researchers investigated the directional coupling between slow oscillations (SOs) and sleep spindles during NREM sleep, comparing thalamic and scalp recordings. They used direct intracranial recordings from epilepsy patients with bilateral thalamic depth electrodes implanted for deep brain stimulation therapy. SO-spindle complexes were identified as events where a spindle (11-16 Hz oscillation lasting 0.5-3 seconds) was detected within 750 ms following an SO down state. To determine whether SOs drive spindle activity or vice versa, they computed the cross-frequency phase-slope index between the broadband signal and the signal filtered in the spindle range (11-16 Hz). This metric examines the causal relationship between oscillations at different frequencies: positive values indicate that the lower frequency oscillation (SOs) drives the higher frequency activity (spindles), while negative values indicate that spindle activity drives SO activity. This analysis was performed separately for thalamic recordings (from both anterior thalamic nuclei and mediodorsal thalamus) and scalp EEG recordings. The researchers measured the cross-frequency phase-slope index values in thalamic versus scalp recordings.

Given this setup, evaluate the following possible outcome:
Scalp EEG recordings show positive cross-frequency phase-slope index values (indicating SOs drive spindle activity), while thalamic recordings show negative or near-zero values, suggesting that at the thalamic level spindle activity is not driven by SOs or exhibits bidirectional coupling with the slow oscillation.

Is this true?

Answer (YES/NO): NO